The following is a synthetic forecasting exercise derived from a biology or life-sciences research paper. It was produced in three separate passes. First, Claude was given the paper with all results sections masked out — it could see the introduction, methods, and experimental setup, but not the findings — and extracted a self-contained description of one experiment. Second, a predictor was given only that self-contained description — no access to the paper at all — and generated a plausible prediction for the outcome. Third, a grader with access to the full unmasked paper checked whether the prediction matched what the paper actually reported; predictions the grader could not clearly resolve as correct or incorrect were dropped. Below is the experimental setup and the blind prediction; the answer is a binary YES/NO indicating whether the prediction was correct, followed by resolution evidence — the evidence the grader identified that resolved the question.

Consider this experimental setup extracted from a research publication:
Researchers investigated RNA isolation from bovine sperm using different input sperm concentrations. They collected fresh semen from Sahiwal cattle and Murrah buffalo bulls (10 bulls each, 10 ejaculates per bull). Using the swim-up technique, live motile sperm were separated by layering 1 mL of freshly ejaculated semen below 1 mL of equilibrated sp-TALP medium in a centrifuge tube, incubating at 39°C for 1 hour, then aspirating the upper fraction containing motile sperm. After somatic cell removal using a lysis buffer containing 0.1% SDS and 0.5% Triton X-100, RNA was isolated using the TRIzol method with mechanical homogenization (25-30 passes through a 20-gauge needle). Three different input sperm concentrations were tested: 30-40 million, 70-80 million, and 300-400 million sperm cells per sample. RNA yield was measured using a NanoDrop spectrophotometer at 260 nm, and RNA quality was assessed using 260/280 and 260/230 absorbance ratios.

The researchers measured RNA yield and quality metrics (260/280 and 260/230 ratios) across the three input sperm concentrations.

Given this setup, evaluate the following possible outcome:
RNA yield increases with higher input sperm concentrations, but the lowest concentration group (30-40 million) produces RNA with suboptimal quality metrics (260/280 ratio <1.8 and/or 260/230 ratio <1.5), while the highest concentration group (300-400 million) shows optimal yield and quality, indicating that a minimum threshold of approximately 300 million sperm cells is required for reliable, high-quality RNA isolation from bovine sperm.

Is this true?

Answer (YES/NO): NO